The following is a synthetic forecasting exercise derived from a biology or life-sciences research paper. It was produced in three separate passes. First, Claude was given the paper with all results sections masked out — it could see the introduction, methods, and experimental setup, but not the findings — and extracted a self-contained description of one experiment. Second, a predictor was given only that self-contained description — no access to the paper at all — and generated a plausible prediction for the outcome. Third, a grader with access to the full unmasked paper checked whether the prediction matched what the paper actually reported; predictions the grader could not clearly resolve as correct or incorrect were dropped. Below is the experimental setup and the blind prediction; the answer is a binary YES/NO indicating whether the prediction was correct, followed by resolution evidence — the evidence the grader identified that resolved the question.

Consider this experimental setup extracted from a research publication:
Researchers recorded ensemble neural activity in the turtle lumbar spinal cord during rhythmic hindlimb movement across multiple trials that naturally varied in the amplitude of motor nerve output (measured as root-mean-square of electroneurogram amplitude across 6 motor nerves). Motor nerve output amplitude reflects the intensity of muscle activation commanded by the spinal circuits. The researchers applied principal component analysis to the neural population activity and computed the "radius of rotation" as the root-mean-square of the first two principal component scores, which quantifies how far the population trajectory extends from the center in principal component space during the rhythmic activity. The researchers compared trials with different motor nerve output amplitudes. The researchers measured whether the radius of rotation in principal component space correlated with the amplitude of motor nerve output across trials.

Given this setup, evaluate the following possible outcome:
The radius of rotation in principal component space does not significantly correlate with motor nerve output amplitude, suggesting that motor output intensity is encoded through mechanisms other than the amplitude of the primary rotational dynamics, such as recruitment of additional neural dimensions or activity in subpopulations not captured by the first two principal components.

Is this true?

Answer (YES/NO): NO